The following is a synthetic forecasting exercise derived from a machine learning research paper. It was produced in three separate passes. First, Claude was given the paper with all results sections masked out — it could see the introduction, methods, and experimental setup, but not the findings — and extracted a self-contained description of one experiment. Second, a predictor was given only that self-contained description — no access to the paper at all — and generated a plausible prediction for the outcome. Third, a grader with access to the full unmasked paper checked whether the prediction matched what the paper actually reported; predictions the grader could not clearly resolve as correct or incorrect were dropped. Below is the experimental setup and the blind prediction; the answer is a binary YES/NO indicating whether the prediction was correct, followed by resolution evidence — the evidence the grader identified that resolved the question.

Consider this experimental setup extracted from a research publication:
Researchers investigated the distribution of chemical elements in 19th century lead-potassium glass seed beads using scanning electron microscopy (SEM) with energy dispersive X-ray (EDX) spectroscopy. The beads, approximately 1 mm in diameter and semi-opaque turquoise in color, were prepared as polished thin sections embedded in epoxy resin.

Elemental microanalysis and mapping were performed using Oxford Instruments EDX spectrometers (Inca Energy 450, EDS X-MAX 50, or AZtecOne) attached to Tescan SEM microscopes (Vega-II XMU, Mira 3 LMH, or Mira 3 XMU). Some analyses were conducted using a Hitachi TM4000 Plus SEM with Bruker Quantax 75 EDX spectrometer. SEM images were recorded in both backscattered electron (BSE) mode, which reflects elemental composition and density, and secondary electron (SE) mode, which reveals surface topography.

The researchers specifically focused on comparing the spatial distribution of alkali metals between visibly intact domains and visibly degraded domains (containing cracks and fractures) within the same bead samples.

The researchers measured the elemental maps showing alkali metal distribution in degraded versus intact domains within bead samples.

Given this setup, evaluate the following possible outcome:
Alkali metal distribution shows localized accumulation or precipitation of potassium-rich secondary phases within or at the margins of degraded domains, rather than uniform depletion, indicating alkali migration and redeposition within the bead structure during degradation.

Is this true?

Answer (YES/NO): NO